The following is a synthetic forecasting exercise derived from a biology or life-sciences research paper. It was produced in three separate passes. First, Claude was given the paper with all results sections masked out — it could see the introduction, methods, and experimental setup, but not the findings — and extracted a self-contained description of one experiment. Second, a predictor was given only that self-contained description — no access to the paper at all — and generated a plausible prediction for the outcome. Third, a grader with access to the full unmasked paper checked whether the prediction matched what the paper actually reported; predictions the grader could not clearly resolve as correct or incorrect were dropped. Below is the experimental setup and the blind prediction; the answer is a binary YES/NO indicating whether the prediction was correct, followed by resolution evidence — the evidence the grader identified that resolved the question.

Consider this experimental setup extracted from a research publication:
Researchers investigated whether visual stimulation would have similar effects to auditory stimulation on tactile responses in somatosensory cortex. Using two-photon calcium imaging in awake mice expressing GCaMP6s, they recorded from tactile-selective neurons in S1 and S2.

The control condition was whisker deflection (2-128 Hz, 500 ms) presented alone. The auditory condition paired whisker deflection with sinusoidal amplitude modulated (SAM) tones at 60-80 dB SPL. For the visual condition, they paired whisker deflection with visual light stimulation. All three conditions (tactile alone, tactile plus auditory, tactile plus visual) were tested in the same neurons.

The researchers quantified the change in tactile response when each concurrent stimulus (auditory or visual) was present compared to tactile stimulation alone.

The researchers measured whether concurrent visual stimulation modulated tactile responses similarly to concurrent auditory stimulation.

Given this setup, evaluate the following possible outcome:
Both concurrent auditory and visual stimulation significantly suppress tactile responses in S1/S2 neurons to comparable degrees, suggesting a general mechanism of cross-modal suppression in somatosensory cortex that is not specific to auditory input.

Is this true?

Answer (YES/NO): NO